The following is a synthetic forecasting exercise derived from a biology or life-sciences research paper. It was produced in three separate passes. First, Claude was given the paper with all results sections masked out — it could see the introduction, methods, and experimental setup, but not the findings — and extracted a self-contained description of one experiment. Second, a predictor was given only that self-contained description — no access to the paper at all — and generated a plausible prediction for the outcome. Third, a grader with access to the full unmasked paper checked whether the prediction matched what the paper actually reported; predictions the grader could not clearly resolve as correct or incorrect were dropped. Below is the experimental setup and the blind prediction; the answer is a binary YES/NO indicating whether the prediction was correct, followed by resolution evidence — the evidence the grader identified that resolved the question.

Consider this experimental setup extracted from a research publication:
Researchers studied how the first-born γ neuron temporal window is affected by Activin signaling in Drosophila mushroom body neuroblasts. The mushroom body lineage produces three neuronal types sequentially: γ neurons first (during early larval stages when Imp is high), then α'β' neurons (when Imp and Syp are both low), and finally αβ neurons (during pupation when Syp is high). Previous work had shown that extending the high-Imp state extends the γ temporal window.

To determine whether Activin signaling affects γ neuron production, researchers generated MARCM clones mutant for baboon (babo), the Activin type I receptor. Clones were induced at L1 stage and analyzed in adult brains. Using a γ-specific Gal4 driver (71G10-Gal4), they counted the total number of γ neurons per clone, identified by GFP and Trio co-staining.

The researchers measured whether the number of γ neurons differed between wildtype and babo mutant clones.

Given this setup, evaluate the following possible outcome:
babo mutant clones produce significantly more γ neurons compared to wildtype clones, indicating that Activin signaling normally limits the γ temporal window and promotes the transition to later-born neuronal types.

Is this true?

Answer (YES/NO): NO